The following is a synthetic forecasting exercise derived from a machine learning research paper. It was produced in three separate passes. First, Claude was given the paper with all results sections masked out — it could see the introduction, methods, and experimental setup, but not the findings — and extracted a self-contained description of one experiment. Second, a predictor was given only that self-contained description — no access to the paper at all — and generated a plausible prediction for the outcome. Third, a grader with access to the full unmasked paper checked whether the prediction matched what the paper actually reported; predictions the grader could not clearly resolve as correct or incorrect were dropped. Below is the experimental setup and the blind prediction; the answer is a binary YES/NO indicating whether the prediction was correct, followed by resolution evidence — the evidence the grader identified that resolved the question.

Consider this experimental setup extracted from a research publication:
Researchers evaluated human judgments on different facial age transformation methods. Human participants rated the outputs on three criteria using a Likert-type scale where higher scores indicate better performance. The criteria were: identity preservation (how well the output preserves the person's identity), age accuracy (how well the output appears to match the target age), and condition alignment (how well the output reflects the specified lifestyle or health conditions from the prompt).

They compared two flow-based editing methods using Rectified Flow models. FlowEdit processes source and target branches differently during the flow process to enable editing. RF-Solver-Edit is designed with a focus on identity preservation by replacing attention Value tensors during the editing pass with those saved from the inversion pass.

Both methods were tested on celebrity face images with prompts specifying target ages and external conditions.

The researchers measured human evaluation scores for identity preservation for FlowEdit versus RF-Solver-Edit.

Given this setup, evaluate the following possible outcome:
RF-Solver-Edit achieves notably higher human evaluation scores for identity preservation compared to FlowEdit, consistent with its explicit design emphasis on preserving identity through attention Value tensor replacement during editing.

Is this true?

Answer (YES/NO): YES